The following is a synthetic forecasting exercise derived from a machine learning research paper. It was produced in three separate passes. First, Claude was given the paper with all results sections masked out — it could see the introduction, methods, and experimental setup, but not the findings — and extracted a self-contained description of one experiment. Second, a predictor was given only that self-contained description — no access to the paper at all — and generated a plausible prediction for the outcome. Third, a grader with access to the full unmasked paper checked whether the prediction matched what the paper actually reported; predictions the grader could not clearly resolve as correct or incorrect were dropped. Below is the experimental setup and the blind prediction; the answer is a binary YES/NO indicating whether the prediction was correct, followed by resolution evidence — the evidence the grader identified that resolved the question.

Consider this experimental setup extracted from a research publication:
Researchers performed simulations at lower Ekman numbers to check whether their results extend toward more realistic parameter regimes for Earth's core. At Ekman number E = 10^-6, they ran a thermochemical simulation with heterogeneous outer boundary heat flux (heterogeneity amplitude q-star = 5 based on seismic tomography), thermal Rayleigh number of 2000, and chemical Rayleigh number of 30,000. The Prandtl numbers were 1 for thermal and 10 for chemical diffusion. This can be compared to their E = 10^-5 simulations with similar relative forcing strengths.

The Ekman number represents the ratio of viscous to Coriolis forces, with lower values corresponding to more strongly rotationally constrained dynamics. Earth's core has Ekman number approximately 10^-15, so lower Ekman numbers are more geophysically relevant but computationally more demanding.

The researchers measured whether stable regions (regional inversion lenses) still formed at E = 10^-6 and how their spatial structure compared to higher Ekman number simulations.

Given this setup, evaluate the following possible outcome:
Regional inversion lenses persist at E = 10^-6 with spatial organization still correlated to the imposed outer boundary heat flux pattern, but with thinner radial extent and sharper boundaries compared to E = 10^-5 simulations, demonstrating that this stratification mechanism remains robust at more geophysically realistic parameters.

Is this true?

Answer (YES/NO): NO